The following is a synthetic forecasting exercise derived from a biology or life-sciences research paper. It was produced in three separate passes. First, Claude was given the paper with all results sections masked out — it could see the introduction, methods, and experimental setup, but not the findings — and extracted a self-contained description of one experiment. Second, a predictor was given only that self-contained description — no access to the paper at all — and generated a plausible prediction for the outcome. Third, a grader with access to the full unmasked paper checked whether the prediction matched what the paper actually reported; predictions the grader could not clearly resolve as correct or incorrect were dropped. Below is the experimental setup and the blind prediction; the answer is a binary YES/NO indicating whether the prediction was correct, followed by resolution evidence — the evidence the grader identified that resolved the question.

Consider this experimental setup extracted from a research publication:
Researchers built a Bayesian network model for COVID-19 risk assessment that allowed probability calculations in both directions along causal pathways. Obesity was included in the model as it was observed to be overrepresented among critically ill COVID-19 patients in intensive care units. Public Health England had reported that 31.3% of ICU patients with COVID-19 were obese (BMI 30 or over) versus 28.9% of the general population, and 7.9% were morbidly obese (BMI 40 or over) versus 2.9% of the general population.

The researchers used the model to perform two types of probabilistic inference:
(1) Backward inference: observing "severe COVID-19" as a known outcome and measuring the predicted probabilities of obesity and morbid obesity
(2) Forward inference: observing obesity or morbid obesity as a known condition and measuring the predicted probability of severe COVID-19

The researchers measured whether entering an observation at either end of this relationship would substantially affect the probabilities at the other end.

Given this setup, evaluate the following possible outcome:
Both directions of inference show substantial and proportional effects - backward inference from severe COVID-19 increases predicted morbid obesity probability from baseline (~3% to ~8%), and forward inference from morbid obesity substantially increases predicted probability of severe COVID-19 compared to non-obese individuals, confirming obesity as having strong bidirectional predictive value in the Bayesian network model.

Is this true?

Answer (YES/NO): NO